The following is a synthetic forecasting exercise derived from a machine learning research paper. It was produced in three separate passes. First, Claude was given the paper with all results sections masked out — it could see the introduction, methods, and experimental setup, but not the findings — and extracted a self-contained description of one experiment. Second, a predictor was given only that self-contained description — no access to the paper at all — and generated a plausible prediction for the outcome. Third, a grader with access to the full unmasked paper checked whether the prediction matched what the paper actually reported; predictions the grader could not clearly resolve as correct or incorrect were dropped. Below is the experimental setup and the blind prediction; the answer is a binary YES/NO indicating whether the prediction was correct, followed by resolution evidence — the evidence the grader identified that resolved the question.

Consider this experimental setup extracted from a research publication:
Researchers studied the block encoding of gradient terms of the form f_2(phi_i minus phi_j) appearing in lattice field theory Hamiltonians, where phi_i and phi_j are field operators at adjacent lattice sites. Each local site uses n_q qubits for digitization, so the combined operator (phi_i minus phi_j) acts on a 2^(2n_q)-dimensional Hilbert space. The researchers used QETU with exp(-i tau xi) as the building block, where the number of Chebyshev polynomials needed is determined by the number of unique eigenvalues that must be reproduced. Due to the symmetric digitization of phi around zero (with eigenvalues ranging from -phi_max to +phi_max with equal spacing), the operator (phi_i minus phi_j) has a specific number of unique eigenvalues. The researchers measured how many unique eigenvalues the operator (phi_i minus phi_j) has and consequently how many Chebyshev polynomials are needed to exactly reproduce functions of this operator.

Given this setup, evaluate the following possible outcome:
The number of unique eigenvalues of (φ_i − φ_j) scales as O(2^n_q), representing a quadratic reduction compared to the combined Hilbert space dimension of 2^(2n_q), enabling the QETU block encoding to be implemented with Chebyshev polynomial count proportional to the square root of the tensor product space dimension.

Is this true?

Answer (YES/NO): YES